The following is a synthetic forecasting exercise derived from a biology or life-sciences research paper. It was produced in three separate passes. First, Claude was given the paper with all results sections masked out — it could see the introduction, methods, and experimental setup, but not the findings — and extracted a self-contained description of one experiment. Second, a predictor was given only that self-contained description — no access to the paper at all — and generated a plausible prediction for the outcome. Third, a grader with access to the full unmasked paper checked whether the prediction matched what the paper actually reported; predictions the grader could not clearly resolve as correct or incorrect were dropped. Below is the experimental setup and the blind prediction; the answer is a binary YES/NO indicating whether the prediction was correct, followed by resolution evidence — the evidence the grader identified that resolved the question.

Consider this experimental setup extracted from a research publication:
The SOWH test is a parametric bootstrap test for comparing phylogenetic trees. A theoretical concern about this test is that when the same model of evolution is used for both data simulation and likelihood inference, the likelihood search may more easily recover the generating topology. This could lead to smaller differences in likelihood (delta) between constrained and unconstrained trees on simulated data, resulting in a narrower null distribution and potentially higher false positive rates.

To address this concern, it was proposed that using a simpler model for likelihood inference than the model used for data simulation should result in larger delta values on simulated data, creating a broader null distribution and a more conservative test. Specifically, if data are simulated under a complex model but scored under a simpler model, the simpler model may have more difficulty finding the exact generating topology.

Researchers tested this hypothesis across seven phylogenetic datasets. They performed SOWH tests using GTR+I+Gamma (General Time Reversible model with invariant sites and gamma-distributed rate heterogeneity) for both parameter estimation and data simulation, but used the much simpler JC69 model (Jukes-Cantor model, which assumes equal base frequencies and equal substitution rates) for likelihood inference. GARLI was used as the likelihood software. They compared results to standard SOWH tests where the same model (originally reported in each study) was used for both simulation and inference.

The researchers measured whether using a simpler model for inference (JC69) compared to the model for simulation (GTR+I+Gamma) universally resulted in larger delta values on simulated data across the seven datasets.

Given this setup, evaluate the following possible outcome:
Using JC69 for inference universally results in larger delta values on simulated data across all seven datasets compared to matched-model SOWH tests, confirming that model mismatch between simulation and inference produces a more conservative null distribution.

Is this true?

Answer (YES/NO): NO